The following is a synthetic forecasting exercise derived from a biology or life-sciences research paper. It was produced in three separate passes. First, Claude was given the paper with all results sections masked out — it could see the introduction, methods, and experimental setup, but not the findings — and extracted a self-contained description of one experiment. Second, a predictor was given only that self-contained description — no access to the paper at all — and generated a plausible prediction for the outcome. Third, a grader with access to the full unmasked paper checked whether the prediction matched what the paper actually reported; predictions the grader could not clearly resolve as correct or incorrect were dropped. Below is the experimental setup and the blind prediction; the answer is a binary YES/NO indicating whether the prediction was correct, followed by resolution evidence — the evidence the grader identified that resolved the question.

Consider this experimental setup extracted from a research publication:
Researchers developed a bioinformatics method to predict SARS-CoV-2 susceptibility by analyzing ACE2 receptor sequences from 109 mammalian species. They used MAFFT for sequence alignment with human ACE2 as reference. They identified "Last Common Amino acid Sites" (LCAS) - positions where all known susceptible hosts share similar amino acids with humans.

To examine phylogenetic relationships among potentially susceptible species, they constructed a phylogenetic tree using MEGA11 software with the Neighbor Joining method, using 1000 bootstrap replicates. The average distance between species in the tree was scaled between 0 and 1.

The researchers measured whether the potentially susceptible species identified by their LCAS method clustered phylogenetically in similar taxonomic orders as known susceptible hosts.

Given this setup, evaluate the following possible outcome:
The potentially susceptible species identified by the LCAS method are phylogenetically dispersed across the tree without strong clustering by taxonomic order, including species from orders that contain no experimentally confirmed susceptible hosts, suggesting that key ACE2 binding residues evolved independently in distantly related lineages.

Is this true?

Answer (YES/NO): NO